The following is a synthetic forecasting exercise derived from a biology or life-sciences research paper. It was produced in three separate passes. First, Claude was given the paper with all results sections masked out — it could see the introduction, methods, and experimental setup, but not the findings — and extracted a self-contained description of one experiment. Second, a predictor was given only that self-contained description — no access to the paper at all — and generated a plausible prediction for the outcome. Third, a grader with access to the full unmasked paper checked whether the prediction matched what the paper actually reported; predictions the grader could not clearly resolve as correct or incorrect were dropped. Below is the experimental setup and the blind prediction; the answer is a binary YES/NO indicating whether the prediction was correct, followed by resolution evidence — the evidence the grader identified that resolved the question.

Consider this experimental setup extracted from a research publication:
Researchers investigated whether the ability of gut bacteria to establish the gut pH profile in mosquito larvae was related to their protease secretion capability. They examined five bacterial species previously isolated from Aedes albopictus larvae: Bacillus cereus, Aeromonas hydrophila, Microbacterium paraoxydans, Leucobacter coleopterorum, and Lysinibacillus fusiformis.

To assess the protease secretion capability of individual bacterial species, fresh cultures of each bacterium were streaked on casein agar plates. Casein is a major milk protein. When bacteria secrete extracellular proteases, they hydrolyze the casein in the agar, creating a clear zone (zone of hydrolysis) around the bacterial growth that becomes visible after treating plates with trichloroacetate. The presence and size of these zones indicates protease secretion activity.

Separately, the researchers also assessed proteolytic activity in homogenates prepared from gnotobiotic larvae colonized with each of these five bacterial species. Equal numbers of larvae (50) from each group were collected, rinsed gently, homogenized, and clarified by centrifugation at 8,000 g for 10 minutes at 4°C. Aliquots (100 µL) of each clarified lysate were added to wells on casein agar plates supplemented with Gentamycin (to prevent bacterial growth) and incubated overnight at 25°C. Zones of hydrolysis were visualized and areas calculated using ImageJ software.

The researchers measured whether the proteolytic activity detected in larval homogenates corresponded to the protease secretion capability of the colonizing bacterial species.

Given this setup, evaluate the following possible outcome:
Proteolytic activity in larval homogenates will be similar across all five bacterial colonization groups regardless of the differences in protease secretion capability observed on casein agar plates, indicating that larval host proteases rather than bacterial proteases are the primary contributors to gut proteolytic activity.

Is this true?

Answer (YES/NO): NO